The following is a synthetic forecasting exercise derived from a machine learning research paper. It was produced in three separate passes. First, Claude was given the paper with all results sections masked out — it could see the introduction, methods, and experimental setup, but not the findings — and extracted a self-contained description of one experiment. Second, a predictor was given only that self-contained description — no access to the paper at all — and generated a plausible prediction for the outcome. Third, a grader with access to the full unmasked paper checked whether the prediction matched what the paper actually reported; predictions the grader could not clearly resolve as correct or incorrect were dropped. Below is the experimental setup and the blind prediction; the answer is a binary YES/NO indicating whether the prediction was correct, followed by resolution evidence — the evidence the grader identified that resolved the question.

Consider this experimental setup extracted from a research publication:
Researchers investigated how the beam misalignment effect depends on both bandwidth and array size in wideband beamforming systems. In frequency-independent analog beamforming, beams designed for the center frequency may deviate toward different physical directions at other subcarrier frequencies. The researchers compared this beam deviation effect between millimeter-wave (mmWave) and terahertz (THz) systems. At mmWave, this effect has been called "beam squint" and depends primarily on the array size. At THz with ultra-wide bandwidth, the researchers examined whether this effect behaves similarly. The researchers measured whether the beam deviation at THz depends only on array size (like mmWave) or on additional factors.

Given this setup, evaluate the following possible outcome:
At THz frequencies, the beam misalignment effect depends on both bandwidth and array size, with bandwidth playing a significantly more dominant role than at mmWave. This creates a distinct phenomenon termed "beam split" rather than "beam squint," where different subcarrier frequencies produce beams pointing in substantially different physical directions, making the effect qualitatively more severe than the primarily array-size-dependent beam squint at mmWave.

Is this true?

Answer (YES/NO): YES